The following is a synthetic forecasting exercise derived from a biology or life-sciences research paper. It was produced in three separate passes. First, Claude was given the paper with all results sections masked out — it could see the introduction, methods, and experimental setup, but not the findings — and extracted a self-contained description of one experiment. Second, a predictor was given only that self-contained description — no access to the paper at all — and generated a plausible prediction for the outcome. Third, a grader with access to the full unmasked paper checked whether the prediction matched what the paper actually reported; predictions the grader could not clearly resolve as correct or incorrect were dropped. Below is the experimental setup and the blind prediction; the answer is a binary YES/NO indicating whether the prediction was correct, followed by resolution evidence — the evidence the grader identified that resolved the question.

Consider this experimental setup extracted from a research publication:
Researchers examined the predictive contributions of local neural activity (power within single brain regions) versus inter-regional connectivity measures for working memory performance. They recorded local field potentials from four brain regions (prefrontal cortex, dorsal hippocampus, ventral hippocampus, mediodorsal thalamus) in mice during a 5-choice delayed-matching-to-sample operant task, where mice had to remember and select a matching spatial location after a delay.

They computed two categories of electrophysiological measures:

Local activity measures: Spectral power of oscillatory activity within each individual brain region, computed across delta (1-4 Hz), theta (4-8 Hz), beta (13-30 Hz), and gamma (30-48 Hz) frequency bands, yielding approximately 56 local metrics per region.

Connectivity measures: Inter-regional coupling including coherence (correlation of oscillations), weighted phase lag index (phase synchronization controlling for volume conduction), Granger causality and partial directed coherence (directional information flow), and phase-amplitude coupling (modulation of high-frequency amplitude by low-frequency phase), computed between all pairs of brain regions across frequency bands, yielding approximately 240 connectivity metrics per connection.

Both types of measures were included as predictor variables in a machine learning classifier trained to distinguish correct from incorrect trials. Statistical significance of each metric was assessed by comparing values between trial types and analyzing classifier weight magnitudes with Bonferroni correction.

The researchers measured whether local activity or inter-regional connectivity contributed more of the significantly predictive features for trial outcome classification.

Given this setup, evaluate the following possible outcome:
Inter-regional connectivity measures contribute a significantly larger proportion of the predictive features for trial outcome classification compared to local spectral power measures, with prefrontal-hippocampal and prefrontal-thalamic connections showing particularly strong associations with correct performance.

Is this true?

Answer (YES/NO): NO